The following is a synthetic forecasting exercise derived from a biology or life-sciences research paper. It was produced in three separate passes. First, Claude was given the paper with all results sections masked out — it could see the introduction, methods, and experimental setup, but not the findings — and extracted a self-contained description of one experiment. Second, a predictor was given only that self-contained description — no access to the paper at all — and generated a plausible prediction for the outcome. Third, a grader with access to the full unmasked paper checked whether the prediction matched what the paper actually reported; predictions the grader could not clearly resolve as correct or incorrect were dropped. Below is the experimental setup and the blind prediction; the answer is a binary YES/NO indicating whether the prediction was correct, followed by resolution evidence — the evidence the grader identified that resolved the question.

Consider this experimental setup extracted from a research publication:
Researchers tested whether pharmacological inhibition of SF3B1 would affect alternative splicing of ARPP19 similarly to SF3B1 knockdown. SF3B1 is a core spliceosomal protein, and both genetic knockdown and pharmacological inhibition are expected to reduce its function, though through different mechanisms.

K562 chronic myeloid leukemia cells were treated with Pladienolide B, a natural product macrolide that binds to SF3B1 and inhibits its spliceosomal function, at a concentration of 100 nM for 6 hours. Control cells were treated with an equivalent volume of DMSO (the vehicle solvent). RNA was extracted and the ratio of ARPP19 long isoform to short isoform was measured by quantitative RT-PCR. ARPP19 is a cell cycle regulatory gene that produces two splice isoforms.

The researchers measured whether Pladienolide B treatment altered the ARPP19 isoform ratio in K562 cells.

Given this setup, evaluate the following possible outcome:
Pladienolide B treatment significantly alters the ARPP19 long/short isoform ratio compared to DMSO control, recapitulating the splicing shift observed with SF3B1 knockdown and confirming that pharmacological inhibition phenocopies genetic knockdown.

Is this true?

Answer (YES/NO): YES